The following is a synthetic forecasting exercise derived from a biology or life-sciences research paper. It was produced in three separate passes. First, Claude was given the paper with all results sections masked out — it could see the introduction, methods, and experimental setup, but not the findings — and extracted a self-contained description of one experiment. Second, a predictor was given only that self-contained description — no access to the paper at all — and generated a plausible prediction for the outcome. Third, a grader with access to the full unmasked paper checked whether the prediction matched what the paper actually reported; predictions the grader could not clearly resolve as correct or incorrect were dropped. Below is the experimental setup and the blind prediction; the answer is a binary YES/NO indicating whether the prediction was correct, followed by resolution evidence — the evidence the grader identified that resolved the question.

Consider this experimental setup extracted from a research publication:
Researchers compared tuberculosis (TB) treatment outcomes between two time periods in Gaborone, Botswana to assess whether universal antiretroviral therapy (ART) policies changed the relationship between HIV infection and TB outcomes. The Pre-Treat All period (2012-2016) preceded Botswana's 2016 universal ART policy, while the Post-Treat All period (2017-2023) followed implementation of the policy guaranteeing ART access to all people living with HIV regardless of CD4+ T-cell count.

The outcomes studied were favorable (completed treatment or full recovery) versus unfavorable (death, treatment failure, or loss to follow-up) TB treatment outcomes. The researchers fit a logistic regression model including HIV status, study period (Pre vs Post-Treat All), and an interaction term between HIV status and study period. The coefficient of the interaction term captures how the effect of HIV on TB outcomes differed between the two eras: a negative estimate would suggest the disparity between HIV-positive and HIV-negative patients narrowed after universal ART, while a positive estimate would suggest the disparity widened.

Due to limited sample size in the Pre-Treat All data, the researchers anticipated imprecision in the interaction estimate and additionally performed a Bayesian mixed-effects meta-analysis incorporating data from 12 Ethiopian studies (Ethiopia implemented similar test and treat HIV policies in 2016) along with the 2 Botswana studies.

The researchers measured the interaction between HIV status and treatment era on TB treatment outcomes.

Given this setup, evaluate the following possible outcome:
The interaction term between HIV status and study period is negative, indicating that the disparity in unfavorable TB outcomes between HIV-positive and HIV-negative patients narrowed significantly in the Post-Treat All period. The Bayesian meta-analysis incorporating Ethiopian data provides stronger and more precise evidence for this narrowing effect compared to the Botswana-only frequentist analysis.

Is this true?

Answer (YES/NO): NO